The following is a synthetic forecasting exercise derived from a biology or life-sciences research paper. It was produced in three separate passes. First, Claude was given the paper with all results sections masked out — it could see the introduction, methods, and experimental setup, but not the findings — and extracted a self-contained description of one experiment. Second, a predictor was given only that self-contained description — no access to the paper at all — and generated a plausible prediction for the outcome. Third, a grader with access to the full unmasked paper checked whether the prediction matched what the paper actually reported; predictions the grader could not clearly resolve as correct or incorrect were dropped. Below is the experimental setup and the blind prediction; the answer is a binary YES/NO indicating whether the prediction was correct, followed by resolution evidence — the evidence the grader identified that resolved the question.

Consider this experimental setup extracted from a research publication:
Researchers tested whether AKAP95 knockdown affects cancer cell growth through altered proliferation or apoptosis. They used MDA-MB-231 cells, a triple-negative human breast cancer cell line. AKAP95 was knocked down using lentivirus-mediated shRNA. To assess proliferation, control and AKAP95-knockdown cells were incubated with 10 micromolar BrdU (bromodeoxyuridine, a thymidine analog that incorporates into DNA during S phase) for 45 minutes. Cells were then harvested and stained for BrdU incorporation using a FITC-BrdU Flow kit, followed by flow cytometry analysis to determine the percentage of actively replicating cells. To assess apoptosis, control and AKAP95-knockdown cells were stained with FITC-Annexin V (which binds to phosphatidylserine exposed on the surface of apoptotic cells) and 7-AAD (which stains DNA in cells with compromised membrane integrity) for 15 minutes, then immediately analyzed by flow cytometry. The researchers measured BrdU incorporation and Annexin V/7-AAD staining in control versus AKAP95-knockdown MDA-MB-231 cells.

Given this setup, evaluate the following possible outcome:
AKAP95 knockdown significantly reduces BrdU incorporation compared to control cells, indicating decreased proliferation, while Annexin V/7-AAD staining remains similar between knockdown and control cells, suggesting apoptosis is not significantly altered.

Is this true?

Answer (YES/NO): NO